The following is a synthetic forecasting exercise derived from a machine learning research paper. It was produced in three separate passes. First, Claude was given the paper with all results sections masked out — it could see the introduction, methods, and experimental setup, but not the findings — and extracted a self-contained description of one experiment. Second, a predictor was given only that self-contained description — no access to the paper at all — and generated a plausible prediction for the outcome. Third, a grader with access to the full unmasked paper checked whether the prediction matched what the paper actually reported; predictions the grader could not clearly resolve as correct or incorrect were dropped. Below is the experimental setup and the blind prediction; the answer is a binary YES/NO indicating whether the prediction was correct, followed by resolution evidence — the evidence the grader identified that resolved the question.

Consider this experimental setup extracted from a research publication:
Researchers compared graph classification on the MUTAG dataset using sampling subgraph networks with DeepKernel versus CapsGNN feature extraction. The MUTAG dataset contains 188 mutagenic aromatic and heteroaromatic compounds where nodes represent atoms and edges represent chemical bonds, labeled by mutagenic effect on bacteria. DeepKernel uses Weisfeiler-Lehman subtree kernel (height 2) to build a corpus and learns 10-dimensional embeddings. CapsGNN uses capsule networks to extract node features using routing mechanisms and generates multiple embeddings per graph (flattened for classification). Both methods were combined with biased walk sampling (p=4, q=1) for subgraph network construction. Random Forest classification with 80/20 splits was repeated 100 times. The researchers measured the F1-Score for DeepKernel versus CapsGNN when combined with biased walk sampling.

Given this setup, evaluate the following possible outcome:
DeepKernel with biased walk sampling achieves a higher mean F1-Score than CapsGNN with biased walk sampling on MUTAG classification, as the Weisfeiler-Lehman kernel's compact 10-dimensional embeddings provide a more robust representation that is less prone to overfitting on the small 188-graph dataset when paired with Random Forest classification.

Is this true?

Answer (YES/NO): YES